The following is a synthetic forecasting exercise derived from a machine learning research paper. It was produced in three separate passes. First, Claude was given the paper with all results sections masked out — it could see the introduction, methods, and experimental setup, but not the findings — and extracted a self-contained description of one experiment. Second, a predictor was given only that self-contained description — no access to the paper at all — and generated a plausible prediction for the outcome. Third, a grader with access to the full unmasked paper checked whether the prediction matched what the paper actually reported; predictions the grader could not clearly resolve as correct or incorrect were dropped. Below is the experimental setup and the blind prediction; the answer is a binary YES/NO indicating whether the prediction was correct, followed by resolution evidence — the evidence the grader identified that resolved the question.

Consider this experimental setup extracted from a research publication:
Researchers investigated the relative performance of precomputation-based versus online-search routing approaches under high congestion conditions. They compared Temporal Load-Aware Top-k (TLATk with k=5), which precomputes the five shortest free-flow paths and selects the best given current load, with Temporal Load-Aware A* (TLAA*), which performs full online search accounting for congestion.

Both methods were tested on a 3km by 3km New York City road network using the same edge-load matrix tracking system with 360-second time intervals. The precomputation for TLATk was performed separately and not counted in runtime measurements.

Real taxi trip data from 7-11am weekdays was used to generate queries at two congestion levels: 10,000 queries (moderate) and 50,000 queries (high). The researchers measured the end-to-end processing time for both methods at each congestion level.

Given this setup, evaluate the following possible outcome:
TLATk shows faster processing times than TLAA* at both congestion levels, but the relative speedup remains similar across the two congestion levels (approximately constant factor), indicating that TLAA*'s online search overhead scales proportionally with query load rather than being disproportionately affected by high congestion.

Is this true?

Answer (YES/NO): NO